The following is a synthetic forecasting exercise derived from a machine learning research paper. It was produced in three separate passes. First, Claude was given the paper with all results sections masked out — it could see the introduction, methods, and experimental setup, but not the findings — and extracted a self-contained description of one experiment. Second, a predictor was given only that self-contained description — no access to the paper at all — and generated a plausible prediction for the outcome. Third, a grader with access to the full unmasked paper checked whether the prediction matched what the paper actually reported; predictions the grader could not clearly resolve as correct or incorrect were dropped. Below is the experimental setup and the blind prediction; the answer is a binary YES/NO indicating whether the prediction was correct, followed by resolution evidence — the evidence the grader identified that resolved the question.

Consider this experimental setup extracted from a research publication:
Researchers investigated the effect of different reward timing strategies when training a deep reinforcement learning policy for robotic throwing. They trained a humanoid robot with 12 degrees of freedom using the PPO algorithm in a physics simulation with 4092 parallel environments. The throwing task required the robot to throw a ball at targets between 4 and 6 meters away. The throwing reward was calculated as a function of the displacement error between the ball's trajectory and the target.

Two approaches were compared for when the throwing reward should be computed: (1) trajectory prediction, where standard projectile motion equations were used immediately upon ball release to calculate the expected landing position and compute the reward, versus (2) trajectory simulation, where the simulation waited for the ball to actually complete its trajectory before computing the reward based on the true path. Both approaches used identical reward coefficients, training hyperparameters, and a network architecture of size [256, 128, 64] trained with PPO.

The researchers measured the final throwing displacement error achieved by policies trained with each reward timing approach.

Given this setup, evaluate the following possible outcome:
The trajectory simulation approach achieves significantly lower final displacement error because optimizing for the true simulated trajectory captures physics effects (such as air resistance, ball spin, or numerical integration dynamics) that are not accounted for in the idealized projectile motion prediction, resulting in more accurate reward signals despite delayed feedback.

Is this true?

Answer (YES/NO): NO